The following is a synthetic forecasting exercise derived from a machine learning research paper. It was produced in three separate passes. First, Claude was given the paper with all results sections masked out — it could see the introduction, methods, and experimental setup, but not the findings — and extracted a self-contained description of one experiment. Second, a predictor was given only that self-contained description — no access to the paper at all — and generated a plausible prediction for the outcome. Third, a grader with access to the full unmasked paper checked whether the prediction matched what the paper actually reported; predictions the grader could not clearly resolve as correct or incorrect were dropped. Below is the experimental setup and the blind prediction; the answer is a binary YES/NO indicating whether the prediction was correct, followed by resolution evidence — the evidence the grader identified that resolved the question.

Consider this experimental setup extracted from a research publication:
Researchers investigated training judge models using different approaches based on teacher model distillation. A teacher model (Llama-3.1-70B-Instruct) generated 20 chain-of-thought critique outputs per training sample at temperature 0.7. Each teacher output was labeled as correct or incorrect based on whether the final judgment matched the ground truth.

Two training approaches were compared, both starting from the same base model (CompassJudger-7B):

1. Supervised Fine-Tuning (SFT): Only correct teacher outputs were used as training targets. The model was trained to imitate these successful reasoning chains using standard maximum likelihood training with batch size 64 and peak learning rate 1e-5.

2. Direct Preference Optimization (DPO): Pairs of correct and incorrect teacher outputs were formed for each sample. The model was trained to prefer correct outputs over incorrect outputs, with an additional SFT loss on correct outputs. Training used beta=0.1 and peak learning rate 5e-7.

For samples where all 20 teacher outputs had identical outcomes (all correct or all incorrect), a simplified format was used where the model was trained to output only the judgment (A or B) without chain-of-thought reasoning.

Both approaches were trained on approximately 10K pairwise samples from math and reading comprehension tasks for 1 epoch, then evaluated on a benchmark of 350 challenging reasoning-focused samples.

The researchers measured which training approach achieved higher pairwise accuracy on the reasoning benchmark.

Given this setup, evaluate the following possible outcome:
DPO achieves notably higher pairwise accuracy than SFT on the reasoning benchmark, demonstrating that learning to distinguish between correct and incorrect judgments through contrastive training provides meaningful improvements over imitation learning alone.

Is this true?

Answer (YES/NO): NO